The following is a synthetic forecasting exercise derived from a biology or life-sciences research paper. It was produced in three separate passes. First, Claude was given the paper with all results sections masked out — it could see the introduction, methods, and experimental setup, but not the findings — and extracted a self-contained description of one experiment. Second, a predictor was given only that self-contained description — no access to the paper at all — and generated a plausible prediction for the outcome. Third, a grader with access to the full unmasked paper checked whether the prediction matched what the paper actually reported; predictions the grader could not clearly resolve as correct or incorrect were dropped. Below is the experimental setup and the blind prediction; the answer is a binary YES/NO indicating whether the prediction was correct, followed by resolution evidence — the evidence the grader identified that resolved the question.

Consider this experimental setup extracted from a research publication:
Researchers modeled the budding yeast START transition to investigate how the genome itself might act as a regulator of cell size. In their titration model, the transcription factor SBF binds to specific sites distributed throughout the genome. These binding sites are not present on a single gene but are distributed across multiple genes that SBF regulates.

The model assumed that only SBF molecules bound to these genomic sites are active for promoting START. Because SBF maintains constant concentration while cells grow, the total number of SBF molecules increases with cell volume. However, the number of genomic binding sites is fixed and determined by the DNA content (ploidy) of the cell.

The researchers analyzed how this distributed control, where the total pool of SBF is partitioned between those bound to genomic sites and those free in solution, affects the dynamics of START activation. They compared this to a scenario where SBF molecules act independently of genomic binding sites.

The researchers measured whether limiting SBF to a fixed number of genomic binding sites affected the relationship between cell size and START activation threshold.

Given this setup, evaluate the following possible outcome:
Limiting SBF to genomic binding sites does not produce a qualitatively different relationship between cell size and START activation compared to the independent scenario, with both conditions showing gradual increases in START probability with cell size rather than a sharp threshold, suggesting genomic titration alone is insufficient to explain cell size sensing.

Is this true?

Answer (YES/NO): NO